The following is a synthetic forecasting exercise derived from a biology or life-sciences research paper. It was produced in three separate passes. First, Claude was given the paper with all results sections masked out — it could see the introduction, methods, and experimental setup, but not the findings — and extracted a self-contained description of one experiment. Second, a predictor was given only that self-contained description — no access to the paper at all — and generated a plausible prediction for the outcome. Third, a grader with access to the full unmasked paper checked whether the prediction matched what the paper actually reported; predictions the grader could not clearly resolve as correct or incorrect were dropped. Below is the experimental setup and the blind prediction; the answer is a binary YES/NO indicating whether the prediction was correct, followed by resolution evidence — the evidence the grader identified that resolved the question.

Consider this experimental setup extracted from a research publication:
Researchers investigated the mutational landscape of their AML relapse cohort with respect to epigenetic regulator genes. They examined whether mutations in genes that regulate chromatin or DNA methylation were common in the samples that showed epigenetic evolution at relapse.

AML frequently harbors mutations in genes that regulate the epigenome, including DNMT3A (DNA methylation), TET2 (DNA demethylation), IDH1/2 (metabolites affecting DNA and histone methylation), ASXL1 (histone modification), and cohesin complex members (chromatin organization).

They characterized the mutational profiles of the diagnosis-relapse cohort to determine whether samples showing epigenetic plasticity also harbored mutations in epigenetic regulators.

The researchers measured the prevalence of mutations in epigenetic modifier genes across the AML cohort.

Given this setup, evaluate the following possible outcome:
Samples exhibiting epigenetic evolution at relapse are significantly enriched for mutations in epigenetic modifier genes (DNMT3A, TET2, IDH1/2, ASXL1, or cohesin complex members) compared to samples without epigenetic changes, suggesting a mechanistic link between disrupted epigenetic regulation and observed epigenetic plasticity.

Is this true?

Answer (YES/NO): NO